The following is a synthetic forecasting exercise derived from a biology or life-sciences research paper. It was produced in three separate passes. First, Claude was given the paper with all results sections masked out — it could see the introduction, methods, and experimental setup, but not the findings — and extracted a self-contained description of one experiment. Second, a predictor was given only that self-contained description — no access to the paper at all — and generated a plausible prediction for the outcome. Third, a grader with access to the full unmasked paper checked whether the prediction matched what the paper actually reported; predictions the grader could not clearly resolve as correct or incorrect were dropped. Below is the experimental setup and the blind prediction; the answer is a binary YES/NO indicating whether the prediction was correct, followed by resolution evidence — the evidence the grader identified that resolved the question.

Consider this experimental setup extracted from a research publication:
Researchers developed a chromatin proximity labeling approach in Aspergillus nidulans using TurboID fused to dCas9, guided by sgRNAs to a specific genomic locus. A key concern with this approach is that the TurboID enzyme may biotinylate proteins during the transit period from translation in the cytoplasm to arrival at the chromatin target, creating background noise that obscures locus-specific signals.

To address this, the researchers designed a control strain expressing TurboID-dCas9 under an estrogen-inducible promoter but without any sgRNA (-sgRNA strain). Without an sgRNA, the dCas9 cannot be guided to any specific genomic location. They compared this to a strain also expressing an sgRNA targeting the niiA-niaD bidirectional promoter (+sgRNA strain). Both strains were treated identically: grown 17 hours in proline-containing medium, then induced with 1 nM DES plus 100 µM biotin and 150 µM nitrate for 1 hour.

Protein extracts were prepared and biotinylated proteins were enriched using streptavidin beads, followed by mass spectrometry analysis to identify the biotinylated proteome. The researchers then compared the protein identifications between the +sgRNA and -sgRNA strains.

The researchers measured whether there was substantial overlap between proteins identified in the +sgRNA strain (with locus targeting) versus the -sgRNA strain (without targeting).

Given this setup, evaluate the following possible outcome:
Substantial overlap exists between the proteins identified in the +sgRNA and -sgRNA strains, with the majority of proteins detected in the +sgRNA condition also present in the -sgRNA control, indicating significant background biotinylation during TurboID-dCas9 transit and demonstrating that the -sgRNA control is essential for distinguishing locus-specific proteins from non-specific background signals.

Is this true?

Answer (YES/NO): YES